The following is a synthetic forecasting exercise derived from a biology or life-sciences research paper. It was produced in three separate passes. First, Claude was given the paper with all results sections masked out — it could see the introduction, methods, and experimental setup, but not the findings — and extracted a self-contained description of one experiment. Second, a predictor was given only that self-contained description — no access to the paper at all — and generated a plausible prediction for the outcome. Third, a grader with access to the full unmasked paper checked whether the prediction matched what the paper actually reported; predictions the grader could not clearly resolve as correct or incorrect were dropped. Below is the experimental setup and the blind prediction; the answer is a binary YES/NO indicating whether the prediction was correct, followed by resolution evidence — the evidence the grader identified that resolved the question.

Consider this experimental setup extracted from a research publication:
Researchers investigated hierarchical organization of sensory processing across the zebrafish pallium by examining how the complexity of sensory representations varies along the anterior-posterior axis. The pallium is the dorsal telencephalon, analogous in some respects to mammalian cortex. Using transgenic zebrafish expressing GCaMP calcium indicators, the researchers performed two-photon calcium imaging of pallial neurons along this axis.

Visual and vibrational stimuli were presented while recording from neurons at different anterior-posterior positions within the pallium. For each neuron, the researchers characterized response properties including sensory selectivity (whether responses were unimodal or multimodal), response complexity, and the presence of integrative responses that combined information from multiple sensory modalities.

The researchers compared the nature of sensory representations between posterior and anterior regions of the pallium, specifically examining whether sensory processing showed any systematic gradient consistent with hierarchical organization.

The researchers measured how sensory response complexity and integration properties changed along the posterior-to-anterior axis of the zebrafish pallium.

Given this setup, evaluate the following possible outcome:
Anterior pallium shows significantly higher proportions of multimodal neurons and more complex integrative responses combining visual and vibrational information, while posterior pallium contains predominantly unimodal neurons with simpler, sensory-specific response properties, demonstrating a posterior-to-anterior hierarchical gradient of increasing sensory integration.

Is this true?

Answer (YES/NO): NO